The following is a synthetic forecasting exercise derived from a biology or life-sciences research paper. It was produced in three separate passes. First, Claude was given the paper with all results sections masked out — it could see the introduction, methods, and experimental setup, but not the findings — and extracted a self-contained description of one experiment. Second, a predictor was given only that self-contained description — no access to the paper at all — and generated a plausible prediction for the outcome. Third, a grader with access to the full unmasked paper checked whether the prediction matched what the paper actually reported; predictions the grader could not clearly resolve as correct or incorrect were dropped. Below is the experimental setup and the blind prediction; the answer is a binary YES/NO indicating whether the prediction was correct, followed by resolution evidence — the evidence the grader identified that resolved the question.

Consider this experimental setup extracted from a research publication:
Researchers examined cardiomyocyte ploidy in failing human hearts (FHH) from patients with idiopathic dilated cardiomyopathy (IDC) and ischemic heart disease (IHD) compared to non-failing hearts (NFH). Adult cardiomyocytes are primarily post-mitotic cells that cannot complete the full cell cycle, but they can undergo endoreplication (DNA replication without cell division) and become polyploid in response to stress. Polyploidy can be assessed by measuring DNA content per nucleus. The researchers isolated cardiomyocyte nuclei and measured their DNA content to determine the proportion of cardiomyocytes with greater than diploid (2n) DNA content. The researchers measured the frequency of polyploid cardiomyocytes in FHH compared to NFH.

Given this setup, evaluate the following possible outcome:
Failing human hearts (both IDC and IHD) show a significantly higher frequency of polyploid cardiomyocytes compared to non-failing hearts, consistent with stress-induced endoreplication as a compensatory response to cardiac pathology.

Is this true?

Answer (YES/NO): YES